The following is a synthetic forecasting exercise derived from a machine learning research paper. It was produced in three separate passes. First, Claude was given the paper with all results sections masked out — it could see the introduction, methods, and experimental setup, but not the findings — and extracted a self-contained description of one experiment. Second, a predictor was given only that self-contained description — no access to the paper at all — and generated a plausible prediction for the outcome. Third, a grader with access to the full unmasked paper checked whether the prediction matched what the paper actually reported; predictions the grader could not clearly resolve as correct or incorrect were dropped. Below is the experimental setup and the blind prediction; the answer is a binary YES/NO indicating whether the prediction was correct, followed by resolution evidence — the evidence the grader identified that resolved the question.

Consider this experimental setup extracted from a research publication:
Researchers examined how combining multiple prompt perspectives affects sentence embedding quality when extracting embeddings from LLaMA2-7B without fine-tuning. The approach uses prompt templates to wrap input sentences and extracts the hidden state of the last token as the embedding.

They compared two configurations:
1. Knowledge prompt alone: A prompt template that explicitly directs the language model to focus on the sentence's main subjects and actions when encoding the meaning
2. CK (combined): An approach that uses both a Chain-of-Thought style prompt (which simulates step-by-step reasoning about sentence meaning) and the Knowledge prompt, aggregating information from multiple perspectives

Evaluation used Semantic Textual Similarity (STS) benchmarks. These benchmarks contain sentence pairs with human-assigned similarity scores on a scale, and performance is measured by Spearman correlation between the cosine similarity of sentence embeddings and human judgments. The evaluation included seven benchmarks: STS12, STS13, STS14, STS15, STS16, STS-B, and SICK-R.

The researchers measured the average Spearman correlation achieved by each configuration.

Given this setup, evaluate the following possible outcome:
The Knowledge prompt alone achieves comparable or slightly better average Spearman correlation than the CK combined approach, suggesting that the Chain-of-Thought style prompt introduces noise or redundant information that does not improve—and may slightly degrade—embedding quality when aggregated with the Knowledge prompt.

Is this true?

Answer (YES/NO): NO